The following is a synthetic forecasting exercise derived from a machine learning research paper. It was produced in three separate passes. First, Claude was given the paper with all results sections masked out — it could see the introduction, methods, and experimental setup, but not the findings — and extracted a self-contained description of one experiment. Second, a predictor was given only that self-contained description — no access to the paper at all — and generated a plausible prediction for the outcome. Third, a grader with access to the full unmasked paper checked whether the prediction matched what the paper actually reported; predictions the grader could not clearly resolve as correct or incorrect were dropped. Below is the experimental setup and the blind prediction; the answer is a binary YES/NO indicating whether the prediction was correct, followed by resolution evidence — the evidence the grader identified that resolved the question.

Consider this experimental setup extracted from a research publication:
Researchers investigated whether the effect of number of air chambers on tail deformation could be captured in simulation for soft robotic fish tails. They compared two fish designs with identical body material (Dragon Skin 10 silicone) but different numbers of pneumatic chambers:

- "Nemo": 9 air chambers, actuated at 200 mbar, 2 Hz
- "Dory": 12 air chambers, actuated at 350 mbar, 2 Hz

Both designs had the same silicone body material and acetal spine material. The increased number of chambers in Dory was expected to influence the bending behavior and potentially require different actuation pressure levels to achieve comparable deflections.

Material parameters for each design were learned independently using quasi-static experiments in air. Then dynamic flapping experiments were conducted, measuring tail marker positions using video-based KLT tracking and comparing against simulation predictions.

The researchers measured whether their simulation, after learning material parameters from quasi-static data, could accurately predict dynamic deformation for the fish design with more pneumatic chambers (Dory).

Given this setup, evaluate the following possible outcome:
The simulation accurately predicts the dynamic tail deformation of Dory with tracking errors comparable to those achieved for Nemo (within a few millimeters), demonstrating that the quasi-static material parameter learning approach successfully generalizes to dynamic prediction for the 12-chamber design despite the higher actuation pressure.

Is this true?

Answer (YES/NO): NO